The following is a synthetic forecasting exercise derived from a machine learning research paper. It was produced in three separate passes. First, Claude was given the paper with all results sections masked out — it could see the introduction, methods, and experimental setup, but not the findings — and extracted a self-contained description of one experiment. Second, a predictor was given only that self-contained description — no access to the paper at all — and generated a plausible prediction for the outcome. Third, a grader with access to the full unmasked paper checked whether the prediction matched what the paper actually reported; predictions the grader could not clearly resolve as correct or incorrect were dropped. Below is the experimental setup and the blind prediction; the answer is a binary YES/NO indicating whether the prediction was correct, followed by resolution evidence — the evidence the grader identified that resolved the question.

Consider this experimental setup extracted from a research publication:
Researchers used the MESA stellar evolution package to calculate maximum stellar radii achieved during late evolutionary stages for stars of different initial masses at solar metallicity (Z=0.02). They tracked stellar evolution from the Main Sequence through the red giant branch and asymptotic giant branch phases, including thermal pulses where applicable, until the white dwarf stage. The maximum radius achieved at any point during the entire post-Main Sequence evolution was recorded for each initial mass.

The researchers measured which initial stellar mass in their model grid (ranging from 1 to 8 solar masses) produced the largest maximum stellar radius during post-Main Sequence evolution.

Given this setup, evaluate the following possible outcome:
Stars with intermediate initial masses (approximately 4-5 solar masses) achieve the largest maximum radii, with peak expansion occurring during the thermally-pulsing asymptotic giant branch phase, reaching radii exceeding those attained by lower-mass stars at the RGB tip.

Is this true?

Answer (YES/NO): NO